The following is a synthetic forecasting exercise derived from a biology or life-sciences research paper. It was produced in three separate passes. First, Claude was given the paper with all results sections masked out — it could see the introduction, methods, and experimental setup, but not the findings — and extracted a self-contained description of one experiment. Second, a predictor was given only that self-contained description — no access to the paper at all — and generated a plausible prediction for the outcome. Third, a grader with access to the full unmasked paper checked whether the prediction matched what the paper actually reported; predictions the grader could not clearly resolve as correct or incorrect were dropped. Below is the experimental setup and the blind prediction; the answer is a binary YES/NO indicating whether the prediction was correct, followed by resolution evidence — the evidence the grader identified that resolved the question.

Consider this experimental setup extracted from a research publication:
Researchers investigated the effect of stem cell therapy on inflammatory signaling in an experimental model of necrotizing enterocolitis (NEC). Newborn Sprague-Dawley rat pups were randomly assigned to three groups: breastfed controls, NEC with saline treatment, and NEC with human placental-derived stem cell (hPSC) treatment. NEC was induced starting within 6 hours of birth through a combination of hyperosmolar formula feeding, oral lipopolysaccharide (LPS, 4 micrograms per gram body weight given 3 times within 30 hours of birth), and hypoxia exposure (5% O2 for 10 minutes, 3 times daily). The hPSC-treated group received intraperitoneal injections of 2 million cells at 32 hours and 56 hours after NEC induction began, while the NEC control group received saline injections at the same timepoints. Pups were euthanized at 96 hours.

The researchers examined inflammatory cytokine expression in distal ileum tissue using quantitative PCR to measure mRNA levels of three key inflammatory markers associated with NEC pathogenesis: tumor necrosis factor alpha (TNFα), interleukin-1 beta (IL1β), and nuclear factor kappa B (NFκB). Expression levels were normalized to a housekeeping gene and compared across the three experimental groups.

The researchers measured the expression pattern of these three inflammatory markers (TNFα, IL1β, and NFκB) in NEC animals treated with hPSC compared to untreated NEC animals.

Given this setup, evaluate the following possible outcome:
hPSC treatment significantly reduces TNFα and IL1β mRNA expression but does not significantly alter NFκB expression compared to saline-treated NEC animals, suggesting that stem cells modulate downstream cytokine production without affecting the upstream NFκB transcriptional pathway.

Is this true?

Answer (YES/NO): NO